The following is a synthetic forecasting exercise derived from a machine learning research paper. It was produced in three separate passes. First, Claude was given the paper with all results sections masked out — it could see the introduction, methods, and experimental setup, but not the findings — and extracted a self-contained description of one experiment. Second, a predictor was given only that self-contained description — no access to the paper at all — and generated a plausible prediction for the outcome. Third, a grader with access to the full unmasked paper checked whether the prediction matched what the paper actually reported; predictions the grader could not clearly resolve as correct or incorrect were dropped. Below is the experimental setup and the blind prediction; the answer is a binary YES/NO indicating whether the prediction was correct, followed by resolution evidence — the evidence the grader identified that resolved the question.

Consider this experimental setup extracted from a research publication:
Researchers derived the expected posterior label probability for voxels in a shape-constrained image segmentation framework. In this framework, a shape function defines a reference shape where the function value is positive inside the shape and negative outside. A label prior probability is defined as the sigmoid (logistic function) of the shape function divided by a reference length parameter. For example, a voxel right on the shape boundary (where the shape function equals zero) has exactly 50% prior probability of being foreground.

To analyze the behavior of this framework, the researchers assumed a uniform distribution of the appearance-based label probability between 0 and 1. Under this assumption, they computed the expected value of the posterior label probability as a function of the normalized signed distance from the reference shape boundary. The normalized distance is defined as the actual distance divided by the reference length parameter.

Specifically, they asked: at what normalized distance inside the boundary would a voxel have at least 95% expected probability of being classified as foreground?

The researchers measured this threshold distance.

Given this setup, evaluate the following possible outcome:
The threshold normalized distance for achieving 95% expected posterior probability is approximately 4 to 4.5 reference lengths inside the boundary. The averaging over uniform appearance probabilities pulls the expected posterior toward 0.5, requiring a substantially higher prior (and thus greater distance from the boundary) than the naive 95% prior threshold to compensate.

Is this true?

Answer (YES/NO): YES